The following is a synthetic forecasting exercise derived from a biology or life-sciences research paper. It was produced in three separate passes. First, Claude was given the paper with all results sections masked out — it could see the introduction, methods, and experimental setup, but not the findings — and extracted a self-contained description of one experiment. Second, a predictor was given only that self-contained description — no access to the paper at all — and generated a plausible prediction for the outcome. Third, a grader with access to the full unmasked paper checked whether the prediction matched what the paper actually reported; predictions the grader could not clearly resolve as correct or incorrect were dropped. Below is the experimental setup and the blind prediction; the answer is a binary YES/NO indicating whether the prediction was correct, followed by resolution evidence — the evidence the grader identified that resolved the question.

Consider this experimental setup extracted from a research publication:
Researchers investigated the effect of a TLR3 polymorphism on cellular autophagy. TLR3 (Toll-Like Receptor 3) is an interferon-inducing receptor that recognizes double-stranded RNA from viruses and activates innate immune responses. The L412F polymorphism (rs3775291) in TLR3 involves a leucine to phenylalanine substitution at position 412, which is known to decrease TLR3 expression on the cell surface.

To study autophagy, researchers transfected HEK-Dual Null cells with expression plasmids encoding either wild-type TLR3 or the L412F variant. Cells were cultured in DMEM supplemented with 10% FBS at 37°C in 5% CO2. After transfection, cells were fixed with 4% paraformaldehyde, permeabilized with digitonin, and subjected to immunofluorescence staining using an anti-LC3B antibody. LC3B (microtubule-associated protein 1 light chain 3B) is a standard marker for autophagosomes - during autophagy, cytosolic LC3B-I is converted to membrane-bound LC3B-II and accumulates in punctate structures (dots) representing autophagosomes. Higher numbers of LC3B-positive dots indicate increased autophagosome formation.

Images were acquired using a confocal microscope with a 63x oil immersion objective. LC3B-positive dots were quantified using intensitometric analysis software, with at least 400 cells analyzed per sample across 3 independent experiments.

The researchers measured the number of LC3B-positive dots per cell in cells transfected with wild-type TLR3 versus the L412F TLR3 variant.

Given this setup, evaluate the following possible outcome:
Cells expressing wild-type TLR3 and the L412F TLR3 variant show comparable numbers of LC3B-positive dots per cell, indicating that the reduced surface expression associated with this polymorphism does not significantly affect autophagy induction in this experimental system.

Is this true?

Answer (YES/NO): NO